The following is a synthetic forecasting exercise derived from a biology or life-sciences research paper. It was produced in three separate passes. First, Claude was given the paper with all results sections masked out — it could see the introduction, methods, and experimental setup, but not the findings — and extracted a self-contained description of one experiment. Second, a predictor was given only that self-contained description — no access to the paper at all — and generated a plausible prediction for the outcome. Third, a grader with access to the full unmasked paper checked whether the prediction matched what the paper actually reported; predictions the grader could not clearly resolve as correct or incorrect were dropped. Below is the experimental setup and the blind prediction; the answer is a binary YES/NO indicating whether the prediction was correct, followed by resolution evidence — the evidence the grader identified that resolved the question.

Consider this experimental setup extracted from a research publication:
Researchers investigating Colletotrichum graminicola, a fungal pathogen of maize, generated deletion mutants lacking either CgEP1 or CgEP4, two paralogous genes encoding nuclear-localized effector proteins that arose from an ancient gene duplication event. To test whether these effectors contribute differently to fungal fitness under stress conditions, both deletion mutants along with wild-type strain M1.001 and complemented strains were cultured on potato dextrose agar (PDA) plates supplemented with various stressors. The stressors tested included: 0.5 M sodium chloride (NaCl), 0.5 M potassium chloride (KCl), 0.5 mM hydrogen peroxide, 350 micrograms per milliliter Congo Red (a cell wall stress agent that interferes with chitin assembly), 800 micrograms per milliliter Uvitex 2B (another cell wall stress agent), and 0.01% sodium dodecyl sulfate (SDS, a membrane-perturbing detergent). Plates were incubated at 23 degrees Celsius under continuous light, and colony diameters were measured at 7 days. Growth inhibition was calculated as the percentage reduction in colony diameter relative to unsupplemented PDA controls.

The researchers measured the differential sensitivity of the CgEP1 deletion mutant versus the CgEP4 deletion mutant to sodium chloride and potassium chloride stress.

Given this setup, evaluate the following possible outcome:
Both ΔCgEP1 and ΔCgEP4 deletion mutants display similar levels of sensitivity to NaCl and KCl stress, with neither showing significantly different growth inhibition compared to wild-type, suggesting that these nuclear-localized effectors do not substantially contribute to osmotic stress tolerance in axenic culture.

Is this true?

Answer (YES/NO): NO